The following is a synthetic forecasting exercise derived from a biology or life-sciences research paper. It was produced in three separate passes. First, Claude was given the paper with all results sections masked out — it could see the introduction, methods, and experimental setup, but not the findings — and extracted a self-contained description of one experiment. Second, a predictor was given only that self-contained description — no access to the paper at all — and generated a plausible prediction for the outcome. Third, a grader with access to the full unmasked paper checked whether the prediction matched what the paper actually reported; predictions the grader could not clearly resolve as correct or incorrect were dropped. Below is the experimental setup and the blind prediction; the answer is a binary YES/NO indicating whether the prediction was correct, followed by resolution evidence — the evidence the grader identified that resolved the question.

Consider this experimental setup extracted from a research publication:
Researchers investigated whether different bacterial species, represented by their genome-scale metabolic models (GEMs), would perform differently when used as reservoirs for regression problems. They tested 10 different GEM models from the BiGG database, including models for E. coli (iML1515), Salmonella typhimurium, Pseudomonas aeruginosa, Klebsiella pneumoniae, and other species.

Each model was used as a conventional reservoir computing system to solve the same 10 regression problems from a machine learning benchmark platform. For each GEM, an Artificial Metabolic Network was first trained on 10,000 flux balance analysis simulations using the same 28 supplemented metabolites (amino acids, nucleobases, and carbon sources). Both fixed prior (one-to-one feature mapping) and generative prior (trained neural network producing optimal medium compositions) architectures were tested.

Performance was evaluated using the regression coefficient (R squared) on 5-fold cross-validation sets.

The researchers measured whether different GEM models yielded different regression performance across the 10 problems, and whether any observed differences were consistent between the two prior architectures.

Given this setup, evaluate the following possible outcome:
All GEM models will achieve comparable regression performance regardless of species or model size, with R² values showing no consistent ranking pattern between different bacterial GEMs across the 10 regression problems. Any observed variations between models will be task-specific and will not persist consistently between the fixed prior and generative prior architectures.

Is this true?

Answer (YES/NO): NO